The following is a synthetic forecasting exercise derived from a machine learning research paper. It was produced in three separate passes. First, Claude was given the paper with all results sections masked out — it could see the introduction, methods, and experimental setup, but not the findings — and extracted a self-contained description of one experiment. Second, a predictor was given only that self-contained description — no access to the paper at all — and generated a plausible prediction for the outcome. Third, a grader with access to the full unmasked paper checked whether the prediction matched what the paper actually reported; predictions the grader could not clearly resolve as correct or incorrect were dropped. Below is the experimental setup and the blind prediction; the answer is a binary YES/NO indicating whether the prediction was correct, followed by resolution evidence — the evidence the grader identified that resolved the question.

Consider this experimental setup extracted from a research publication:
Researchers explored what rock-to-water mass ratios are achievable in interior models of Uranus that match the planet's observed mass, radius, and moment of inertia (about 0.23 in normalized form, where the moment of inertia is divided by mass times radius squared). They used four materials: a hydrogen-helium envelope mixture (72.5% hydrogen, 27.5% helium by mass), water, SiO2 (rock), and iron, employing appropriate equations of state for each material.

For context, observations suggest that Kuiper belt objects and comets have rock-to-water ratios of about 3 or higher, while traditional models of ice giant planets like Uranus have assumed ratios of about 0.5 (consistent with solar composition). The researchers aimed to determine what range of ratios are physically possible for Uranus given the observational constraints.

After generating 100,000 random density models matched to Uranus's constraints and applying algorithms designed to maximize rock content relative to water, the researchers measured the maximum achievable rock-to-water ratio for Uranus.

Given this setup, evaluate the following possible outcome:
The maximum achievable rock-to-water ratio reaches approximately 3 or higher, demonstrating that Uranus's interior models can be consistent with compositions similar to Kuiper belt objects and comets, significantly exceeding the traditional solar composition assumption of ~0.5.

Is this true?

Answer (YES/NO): NO